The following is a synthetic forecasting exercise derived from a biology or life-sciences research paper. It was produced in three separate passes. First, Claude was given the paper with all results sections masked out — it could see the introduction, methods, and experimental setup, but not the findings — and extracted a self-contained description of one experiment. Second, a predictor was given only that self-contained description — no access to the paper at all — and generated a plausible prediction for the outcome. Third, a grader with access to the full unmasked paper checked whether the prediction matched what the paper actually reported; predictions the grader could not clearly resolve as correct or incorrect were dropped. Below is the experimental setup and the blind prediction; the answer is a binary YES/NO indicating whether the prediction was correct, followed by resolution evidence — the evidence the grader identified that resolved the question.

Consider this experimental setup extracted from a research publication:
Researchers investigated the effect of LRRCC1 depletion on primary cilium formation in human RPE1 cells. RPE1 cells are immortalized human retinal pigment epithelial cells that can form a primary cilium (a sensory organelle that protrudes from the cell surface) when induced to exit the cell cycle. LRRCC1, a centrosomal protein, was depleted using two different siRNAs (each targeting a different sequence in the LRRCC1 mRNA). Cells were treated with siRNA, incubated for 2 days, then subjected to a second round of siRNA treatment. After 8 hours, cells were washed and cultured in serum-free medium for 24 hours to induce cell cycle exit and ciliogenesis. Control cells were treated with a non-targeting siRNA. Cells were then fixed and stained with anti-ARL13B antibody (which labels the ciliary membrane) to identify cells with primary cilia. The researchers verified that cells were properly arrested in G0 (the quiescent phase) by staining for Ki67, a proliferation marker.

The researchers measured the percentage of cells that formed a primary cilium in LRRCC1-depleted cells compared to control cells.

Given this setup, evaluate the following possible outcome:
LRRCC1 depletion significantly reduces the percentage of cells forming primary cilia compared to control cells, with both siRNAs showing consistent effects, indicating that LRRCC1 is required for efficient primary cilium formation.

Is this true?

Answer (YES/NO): YES